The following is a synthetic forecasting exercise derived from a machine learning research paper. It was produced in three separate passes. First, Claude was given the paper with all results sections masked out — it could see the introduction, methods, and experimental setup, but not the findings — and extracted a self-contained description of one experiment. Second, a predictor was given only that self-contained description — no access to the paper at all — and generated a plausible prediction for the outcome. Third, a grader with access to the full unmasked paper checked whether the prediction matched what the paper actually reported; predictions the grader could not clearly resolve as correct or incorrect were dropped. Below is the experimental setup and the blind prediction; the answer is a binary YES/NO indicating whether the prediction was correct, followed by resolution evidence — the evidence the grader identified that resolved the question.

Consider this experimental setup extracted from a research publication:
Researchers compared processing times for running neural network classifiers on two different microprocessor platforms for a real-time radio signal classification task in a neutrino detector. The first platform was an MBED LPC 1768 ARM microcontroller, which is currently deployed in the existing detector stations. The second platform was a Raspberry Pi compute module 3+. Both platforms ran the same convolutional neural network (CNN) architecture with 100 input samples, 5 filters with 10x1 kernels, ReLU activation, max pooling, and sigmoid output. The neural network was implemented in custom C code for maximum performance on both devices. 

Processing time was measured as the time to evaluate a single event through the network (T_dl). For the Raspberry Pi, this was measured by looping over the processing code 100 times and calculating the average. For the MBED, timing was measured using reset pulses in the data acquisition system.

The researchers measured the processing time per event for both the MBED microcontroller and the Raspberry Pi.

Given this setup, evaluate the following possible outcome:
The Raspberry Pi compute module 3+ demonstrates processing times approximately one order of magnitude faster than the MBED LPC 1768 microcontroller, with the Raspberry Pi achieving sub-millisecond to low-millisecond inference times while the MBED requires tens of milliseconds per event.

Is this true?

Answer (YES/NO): NO